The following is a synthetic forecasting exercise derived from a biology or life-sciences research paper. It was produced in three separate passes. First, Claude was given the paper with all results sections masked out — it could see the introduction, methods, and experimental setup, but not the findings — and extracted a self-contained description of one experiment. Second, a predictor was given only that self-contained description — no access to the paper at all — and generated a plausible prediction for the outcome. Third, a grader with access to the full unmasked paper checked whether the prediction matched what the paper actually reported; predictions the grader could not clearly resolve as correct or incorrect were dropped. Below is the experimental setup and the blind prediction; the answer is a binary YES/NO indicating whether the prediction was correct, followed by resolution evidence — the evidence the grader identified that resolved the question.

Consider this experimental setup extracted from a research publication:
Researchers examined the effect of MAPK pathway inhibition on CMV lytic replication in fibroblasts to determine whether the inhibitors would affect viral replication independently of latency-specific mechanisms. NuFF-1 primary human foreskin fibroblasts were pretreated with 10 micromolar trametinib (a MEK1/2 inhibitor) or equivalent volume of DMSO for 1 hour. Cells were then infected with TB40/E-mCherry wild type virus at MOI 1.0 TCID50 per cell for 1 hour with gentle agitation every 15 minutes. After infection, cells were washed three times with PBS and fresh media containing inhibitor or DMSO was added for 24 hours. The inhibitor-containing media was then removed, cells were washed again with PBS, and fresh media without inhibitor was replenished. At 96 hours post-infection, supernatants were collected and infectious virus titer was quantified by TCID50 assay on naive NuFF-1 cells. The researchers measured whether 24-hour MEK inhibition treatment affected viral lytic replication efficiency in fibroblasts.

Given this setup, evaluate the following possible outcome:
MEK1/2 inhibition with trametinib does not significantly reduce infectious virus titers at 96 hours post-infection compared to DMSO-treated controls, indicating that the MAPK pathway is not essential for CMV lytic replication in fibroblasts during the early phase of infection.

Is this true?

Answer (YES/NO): NO